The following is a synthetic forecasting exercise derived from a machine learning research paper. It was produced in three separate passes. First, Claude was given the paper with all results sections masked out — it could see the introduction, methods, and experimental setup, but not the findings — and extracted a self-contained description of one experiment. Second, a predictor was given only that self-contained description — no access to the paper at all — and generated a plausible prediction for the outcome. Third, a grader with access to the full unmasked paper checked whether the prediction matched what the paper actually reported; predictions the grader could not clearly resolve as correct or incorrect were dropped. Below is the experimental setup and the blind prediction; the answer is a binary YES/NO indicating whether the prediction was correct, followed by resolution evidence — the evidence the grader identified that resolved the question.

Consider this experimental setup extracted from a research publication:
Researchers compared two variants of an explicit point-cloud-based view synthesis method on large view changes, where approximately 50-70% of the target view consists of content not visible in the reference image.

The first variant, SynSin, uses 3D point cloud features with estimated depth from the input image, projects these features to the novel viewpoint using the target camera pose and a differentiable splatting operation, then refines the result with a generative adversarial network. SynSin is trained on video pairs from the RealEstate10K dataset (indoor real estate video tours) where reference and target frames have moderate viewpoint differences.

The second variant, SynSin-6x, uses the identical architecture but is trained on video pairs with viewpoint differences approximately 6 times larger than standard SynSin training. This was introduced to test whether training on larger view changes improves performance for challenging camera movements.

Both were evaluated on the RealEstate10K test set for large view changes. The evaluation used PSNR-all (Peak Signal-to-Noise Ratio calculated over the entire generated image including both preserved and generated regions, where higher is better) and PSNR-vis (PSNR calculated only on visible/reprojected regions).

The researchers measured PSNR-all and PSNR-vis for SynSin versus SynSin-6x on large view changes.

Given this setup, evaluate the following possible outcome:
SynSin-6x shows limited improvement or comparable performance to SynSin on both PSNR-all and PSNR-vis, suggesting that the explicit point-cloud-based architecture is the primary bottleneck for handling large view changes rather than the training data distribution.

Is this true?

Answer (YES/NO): NO